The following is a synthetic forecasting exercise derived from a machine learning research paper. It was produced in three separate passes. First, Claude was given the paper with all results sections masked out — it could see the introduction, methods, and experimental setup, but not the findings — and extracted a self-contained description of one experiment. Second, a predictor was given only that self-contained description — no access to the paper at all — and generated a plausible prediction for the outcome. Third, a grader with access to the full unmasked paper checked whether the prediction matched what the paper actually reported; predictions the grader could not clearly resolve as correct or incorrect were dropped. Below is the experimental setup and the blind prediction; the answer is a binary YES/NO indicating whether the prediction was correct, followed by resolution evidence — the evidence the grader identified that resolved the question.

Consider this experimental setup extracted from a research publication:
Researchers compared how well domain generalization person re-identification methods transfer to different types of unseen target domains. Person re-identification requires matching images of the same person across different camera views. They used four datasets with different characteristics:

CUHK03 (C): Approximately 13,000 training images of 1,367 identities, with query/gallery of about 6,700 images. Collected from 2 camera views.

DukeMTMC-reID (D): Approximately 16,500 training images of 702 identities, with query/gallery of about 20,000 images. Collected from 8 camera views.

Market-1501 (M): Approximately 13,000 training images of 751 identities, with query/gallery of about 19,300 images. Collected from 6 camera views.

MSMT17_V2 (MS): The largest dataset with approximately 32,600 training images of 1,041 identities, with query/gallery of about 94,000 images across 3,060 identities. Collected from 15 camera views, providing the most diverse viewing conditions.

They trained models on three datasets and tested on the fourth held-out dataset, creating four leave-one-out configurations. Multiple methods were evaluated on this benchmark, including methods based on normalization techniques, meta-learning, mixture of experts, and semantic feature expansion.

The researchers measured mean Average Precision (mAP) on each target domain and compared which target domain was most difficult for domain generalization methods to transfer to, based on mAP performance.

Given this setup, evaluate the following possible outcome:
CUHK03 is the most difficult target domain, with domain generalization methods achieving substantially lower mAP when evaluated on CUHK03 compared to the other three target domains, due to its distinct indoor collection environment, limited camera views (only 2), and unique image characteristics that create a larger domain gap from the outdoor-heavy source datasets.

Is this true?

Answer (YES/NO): NO